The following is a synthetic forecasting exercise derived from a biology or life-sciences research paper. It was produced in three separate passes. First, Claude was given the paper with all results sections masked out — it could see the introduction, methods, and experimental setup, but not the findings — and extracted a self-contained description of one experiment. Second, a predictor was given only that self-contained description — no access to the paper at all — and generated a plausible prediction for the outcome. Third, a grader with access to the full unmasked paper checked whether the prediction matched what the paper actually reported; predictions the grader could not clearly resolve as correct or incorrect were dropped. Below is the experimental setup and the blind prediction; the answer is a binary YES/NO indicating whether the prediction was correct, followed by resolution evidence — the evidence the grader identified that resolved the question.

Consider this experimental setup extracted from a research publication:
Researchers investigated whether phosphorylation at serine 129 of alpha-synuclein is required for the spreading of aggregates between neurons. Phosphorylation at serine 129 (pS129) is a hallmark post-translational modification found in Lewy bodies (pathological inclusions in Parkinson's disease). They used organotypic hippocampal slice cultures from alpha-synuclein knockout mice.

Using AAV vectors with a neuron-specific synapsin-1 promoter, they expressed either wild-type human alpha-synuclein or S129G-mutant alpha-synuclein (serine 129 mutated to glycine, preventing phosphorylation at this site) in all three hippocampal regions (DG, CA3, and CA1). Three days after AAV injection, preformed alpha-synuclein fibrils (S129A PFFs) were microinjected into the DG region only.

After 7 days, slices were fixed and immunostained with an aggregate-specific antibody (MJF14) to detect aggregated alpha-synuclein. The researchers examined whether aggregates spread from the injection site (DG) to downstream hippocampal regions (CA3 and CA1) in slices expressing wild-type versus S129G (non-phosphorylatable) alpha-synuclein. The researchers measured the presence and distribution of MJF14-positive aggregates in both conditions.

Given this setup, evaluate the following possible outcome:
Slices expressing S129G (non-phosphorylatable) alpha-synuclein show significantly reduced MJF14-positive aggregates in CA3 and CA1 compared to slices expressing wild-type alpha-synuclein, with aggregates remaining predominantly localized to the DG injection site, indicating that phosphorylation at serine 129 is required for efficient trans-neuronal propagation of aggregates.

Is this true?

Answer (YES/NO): NO